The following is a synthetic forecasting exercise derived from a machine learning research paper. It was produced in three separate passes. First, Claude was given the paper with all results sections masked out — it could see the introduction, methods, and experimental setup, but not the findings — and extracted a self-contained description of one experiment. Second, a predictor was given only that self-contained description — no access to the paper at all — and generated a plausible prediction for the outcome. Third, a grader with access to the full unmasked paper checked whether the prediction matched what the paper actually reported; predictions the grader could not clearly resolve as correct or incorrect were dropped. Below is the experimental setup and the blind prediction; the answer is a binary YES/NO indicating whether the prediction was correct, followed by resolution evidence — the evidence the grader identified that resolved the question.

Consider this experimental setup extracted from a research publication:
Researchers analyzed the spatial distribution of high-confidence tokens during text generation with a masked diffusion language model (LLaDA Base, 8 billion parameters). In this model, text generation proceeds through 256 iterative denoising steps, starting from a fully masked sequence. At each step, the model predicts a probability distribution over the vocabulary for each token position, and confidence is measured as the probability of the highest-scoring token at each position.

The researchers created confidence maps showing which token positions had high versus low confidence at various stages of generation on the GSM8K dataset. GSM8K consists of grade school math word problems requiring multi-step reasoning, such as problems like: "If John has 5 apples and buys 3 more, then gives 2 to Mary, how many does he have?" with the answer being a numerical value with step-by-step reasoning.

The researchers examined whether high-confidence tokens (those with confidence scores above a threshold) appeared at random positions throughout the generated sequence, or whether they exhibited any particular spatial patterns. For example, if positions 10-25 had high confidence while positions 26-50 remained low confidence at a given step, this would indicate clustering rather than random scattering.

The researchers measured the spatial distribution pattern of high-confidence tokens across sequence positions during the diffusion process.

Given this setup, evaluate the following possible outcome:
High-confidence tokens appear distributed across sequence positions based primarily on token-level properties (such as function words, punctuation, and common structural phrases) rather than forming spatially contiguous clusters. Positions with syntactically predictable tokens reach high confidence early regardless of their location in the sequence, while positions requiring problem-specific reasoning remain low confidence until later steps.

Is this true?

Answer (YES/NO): NO